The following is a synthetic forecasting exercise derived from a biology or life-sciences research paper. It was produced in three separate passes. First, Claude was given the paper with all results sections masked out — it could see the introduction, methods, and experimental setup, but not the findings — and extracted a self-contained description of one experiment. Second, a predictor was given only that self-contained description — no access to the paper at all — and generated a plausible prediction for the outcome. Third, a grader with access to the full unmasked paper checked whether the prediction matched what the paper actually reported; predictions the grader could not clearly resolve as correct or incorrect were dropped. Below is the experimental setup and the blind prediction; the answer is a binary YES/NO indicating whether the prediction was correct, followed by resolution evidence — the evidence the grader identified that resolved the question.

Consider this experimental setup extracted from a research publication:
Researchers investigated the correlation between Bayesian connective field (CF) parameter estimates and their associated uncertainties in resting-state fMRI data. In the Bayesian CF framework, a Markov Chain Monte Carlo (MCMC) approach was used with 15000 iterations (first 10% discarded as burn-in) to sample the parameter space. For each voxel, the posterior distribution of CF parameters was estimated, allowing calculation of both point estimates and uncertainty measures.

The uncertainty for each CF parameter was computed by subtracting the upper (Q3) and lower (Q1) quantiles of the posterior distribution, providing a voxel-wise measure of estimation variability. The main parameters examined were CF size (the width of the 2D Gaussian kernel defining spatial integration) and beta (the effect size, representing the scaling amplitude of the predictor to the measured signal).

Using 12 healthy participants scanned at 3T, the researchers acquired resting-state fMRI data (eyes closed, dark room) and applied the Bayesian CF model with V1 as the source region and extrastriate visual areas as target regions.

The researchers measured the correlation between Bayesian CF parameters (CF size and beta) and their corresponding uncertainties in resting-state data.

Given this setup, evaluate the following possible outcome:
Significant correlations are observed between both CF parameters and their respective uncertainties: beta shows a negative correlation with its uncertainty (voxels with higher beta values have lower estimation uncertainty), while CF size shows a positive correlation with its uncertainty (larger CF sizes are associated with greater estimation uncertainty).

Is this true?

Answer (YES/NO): NO